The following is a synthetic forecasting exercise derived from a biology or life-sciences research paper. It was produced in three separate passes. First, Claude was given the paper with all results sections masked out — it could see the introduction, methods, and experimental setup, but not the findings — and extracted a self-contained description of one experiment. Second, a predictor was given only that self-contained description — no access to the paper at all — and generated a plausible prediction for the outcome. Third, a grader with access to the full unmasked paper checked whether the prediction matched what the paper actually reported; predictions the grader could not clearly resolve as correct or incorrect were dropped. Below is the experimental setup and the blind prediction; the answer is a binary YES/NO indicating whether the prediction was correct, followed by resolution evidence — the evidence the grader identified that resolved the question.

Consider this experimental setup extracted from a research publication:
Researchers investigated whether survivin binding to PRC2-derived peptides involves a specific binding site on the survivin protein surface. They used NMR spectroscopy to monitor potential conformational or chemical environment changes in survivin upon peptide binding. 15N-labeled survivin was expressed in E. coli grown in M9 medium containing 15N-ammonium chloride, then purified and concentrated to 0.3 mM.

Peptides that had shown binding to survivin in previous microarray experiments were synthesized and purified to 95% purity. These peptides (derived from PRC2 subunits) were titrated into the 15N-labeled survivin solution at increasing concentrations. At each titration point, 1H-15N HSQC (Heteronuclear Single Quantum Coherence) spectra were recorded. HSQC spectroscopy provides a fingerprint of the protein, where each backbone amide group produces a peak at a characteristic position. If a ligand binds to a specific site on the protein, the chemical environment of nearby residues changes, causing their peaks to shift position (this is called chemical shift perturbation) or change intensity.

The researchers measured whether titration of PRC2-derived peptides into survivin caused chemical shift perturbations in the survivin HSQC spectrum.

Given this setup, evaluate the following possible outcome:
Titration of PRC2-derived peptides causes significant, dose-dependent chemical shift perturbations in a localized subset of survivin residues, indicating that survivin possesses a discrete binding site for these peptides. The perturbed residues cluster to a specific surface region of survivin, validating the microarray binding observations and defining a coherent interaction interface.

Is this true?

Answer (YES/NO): NO